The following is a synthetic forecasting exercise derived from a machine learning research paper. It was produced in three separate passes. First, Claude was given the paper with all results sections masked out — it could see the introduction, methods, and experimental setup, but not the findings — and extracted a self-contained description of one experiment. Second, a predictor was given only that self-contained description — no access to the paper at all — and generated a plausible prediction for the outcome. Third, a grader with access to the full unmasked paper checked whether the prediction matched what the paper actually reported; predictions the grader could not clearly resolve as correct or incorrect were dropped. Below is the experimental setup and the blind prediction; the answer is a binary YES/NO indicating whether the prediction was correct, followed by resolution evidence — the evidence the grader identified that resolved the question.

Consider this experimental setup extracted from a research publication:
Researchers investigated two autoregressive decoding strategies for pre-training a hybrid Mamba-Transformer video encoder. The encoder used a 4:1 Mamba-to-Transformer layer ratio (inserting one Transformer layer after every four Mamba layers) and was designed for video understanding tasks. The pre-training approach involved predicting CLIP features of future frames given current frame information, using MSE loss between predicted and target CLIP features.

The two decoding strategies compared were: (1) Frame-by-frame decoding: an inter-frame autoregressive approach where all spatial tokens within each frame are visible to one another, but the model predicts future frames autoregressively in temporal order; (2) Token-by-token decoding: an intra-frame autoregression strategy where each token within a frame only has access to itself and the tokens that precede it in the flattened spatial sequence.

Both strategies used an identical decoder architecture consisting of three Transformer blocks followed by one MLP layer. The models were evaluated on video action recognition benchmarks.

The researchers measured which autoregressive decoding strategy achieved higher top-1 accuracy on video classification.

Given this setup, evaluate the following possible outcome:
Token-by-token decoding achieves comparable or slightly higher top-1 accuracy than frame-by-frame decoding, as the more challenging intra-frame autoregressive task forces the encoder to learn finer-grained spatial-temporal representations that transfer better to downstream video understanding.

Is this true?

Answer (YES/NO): NO